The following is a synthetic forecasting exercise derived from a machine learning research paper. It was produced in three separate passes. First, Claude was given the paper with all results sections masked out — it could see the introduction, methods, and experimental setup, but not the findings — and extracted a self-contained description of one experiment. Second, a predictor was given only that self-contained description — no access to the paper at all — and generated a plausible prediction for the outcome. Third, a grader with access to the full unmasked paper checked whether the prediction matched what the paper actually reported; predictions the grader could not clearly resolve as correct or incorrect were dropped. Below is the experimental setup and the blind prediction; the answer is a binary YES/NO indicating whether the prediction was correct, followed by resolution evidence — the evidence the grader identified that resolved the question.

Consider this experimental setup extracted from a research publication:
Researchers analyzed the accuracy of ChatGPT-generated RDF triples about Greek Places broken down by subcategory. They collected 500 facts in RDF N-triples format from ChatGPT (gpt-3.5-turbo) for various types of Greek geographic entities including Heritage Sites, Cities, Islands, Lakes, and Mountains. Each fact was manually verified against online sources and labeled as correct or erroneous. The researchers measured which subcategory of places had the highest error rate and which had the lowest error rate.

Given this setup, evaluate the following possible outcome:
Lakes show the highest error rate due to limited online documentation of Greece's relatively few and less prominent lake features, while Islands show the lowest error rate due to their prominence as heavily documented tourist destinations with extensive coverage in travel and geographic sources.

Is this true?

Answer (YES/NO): NO